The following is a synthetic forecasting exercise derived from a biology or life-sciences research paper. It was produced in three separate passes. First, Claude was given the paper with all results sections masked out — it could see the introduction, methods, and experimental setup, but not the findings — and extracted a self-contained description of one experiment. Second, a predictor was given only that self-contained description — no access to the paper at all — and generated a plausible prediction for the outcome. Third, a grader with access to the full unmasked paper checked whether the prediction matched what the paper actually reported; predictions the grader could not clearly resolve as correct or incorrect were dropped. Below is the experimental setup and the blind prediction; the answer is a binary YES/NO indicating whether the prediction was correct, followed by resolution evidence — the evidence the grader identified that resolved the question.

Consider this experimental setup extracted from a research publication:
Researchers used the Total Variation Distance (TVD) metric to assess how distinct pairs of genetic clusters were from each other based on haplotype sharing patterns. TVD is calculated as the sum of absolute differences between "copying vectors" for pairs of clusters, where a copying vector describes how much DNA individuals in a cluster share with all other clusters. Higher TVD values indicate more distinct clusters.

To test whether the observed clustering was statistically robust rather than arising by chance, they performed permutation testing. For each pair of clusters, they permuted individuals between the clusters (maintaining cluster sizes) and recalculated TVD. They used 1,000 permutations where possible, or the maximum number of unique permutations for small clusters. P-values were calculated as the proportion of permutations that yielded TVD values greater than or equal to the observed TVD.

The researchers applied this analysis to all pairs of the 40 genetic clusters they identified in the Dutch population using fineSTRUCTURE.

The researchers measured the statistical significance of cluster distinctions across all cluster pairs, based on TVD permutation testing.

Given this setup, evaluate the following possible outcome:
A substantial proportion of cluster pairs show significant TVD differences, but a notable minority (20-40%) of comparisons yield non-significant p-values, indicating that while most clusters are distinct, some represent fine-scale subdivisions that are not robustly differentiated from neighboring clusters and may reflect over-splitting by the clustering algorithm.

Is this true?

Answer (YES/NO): NO